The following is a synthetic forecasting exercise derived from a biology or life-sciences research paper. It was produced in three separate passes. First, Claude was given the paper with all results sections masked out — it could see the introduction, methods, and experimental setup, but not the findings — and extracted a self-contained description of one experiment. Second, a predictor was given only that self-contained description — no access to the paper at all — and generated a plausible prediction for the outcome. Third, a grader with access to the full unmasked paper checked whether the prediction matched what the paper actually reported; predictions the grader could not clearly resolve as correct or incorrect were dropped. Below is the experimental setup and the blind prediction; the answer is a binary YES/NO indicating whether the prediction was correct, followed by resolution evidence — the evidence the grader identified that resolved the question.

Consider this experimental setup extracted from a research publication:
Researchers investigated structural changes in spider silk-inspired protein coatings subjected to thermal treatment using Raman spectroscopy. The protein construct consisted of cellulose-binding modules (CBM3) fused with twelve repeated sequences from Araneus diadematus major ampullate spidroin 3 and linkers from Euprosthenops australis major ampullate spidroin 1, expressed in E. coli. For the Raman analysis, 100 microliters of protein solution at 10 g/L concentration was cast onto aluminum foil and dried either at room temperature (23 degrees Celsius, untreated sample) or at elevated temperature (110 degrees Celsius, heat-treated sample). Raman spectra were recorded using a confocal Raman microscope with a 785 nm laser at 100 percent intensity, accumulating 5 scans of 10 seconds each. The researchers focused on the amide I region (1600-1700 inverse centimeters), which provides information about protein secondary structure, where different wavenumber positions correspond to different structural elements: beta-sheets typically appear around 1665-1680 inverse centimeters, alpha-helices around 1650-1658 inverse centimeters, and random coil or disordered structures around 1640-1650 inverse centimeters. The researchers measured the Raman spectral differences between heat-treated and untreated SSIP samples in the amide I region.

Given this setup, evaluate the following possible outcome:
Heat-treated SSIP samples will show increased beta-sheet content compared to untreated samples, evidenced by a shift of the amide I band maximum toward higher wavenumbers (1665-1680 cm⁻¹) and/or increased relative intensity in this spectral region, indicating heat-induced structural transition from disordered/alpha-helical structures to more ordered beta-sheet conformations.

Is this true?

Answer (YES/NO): NO